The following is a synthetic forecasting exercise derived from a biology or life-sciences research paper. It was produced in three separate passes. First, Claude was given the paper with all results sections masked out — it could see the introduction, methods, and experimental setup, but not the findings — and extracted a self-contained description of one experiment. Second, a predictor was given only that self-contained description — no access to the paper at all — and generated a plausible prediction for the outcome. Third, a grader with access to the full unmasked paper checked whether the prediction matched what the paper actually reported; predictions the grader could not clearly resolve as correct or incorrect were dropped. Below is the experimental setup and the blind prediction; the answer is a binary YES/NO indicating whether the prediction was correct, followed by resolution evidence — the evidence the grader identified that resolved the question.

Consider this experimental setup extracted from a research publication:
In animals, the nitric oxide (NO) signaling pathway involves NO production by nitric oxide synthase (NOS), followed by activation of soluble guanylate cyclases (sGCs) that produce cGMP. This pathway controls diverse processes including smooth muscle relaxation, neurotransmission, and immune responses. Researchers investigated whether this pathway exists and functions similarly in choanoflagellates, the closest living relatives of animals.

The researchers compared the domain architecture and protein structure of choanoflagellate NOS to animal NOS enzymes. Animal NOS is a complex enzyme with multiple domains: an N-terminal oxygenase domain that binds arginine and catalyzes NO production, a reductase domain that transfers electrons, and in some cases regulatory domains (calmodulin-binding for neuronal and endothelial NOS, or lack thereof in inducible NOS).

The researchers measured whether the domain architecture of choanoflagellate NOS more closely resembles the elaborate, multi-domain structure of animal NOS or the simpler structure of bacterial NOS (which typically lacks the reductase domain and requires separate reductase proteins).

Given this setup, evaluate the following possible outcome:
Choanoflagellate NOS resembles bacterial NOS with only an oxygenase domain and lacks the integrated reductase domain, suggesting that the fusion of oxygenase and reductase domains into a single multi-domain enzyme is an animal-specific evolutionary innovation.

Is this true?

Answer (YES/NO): NO